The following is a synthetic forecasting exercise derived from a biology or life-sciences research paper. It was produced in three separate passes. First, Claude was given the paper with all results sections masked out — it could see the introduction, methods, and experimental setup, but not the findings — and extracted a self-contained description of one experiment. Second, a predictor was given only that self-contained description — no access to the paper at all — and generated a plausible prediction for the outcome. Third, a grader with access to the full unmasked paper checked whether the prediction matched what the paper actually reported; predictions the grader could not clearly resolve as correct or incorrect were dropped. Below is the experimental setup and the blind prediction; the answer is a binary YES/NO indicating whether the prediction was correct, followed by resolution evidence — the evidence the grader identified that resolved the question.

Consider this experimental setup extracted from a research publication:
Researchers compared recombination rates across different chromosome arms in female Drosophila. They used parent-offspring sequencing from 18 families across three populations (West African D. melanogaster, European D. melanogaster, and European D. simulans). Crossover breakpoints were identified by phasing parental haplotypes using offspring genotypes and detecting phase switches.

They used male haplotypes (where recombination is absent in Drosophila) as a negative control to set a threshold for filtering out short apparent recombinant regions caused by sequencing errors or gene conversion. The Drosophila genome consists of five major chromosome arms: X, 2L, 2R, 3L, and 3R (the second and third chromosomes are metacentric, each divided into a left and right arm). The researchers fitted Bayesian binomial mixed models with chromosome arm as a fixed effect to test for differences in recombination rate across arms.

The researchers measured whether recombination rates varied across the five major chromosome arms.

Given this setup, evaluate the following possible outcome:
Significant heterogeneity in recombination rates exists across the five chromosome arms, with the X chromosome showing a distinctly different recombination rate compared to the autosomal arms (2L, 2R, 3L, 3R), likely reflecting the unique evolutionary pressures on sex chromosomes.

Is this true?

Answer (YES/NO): NO